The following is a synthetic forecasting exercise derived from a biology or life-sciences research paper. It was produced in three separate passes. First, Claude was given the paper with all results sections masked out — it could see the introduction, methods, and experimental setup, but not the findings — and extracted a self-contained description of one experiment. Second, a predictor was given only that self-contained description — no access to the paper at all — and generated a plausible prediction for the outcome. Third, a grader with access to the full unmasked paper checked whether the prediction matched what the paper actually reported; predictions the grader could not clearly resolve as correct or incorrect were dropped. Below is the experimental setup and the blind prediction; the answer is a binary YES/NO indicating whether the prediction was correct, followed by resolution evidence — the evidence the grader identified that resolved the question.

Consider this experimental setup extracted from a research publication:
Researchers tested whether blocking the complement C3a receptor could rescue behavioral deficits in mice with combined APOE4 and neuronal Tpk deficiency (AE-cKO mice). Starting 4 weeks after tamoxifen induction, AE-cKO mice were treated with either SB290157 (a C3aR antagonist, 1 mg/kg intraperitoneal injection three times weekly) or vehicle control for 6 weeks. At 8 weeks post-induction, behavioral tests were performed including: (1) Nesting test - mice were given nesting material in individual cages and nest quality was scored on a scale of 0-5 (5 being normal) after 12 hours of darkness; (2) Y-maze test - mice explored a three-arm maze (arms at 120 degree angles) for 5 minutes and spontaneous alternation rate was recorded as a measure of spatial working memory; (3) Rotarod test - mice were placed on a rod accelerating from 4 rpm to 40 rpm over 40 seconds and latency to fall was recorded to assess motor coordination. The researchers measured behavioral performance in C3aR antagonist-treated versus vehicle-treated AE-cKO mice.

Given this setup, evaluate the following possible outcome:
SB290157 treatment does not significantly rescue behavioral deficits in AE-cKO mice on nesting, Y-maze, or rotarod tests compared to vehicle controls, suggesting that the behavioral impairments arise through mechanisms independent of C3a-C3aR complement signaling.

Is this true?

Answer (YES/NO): NO